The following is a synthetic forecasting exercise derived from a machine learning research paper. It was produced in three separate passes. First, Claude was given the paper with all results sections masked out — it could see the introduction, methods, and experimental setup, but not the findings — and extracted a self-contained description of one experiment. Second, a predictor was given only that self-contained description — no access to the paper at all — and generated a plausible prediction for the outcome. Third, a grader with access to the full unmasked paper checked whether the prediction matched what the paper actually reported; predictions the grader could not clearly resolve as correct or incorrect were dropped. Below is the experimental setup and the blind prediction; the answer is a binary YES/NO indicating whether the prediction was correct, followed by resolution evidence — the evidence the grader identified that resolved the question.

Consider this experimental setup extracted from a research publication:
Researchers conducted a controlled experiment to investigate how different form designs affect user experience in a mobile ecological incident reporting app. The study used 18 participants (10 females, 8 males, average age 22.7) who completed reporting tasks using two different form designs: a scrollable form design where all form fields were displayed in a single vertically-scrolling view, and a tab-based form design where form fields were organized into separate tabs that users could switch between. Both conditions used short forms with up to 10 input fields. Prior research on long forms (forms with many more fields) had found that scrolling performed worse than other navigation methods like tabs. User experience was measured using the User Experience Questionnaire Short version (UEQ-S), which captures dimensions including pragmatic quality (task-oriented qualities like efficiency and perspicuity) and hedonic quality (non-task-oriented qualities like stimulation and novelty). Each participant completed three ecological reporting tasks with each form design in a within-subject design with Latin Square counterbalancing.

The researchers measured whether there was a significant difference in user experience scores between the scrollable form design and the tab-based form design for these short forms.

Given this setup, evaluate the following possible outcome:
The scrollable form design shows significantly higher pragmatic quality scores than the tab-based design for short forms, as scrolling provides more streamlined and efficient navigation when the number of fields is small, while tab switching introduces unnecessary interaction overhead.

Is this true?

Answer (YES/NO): NO